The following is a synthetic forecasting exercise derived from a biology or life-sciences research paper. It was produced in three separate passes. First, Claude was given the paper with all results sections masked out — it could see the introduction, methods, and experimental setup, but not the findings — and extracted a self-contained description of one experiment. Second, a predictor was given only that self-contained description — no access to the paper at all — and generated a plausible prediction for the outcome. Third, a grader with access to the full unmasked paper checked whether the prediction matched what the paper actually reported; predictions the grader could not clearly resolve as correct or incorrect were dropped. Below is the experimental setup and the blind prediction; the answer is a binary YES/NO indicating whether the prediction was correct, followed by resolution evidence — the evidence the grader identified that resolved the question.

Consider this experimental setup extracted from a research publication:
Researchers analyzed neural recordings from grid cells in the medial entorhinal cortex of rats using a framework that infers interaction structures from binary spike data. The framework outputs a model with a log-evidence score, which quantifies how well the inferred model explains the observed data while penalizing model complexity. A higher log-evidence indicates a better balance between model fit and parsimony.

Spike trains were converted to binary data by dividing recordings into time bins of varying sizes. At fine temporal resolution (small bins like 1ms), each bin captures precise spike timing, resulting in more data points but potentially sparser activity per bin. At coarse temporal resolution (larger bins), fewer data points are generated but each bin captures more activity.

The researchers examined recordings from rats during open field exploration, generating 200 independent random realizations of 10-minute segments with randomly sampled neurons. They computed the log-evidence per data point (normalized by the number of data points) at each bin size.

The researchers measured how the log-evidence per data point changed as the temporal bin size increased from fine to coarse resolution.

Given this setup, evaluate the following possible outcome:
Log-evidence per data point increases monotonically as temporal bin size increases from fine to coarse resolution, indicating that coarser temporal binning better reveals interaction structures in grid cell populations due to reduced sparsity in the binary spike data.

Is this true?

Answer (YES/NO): NO